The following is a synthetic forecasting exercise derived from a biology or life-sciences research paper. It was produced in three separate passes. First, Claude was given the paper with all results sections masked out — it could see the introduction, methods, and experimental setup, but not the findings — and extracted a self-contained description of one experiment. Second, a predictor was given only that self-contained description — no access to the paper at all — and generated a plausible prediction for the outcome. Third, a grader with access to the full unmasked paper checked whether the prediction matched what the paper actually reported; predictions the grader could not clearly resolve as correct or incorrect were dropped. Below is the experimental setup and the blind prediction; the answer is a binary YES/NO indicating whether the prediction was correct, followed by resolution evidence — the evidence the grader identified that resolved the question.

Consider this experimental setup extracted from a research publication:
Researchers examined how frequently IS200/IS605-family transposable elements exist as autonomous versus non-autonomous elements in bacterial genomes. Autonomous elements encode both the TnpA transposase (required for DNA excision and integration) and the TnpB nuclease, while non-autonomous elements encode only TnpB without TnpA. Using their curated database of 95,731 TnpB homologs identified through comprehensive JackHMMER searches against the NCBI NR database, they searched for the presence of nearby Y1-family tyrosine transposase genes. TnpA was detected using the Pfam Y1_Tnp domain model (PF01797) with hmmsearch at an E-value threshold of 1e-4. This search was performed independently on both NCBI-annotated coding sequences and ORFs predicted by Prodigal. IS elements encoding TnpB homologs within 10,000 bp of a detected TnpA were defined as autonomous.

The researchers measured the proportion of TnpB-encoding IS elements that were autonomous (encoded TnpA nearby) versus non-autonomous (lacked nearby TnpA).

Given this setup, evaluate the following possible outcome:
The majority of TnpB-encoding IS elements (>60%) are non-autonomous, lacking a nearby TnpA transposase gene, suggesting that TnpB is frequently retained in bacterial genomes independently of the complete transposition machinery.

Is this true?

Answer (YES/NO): YES